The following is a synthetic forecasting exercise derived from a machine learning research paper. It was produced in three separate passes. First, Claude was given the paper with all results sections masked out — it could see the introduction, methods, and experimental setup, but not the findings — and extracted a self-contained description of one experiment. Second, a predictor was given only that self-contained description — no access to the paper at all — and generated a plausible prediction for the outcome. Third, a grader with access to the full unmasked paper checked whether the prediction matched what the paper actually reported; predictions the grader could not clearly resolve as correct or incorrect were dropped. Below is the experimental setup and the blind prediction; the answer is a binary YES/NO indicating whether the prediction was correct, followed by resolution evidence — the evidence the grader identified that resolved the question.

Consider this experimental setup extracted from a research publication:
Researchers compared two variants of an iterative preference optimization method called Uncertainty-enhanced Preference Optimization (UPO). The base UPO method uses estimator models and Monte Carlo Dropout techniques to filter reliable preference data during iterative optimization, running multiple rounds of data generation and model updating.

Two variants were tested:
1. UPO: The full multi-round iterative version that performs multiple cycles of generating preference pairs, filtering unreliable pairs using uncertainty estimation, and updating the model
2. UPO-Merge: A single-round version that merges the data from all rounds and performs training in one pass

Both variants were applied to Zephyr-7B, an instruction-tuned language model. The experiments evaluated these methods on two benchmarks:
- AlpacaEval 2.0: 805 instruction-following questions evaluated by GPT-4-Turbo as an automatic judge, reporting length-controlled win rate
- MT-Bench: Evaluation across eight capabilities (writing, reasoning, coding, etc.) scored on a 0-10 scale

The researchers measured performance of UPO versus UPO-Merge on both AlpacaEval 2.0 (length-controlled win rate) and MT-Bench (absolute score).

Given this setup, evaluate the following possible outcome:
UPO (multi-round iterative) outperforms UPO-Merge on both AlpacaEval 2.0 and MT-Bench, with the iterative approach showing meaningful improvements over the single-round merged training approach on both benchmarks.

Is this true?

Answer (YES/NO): YES